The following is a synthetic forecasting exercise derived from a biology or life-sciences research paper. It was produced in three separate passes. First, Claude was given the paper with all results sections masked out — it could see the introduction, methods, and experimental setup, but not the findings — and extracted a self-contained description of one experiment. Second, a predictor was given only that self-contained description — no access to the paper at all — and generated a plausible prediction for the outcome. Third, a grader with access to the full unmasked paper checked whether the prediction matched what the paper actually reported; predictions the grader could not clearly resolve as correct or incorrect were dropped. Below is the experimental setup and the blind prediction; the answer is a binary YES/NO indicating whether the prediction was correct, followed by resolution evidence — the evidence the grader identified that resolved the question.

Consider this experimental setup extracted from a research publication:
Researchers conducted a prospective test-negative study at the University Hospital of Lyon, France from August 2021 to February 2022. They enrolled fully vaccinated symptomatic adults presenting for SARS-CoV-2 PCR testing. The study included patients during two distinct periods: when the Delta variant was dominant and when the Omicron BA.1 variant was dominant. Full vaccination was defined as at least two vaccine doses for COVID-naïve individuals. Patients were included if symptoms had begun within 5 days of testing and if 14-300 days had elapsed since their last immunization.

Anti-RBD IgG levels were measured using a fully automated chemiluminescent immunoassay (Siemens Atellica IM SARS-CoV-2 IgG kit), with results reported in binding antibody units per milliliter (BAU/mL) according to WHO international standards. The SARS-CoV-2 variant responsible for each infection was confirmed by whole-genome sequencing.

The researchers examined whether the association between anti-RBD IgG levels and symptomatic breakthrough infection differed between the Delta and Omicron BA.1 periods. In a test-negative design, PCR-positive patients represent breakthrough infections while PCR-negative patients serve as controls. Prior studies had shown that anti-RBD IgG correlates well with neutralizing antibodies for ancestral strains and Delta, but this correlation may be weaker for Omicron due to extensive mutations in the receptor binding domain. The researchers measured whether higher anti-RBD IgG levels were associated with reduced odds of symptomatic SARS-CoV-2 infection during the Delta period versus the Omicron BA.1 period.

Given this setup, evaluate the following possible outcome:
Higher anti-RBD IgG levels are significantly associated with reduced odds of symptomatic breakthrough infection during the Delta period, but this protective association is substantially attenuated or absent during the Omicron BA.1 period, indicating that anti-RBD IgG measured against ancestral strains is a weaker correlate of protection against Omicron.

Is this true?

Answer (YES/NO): YES